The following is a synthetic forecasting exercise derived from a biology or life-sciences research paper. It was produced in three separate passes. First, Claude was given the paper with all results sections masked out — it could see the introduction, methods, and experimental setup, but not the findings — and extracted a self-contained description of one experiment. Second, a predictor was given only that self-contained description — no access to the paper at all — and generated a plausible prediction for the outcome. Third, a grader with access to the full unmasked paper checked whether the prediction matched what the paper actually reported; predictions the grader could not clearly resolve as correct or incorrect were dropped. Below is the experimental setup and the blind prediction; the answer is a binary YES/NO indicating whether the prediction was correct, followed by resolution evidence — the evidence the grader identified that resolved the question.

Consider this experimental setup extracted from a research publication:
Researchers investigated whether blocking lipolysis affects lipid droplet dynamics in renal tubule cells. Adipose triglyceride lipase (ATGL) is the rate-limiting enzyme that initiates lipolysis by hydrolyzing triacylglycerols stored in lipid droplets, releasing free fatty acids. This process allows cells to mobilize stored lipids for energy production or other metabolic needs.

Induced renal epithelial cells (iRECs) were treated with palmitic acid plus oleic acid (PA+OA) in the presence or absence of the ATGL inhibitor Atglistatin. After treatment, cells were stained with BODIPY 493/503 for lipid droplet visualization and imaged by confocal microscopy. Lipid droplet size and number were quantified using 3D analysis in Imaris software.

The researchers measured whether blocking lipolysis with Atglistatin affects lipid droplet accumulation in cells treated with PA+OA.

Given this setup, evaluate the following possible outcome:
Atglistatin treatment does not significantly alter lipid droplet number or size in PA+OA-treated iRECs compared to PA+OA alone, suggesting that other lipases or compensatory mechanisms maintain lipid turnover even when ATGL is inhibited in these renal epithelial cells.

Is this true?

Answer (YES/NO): NO